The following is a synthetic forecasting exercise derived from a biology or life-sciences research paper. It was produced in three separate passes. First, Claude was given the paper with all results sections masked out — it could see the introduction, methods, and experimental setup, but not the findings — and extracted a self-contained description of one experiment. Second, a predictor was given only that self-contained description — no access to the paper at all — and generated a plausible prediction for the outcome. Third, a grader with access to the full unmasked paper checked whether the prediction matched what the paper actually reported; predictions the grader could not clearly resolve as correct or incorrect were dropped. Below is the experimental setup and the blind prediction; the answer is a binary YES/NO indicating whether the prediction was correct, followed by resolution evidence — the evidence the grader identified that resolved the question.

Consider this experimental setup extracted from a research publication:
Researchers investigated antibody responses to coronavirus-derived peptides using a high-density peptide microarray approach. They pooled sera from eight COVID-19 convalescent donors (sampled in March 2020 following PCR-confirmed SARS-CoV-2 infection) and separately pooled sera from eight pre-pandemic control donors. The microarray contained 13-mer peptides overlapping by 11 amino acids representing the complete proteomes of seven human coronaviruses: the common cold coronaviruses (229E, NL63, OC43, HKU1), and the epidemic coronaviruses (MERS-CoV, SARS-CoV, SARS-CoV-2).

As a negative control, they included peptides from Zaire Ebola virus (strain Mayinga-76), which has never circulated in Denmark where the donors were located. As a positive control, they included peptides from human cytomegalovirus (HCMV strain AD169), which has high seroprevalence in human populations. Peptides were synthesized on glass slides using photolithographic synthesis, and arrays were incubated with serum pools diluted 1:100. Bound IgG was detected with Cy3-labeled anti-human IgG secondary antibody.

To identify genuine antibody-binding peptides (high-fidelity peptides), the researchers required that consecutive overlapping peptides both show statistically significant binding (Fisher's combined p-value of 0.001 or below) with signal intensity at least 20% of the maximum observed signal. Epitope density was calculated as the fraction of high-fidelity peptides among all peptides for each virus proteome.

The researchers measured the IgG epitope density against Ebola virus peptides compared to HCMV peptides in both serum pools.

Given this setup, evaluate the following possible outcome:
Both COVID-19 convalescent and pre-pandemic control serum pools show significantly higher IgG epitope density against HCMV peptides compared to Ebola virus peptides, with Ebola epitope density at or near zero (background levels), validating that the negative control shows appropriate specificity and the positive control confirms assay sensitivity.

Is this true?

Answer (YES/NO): YES